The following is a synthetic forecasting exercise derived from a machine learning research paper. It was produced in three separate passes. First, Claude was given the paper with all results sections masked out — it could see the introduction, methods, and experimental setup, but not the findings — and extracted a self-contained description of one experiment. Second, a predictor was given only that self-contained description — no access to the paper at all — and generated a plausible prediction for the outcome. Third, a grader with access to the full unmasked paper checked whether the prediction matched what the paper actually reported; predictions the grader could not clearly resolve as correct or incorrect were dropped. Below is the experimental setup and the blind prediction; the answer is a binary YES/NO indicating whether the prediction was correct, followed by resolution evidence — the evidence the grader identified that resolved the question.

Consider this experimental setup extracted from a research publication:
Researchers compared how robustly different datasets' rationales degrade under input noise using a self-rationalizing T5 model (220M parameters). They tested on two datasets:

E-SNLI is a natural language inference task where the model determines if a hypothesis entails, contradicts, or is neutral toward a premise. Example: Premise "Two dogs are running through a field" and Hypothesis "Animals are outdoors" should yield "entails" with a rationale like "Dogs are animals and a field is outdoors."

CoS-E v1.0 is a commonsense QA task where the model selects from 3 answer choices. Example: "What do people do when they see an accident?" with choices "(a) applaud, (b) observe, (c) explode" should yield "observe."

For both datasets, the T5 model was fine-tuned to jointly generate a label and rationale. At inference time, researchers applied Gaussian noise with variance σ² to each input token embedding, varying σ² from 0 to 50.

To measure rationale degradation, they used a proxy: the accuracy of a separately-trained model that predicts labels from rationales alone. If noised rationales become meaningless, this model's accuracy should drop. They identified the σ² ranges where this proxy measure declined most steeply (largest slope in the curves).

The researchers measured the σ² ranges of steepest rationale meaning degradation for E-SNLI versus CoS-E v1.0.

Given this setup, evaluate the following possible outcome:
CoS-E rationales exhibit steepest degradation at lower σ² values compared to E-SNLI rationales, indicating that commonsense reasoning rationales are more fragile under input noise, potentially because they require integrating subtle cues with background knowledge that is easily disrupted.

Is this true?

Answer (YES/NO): YES